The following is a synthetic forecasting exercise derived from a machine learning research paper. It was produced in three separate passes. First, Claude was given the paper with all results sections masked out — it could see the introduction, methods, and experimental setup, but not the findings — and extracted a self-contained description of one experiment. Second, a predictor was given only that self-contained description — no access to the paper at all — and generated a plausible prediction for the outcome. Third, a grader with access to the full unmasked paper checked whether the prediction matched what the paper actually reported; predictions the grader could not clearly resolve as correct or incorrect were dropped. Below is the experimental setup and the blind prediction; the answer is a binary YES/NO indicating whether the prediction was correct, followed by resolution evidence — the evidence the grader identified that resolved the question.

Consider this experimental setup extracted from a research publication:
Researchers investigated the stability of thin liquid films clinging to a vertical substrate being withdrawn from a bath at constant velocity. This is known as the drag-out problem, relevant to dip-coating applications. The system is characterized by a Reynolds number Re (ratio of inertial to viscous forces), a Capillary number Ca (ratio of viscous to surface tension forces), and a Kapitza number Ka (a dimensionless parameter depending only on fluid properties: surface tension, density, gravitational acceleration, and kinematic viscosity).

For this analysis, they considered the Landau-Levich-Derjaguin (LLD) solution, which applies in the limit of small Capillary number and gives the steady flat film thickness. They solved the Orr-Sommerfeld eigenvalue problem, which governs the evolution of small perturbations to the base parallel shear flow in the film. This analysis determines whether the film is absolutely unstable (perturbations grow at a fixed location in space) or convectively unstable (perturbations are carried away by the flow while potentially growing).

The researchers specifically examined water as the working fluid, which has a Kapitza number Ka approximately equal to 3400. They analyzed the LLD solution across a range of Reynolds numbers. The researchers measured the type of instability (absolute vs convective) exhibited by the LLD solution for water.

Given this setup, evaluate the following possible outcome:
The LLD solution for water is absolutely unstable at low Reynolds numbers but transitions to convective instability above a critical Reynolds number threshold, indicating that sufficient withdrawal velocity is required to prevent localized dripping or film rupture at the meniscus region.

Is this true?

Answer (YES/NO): NO